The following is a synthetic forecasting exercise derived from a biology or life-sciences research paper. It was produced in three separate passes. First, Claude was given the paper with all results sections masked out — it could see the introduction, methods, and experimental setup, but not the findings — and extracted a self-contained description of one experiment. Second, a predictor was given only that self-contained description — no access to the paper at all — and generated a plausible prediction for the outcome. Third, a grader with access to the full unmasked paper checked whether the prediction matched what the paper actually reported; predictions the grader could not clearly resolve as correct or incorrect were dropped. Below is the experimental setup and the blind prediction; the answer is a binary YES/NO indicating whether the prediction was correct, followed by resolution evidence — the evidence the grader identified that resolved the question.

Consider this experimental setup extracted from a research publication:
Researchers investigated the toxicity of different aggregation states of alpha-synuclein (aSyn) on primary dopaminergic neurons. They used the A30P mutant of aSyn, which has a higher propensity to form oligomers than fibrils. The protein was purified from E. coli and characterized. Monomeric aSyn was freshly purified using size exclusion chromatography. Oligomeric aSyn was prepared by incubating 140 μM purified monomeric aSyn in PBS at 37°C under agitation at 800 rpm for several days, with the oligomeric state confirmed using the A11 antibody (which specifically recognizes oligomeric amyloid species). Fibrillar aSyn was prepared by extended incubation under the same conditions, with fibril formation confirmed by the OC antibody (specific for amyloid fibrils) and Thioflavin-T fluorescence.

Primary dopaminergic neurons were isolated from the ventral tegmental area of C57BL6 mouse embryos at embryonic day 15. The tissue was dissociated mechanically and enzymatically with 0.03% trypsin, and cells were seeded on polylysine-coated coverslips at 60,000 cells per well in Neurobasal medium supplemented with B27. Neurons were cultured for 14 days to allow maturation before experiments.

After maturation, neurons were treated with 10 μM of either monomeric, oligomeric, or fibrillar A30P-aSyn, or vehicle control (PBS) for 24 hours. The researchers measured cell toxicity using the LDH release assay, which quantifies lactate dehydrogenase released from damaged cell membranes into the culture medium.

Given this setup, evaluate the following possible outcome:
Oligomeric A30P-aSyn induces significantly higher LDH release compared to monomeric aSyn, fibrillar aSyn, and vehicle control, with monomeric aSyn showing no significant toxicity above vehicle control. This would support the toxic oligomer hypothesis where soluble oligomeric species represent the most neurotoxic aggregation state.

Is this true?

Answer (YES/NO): YES